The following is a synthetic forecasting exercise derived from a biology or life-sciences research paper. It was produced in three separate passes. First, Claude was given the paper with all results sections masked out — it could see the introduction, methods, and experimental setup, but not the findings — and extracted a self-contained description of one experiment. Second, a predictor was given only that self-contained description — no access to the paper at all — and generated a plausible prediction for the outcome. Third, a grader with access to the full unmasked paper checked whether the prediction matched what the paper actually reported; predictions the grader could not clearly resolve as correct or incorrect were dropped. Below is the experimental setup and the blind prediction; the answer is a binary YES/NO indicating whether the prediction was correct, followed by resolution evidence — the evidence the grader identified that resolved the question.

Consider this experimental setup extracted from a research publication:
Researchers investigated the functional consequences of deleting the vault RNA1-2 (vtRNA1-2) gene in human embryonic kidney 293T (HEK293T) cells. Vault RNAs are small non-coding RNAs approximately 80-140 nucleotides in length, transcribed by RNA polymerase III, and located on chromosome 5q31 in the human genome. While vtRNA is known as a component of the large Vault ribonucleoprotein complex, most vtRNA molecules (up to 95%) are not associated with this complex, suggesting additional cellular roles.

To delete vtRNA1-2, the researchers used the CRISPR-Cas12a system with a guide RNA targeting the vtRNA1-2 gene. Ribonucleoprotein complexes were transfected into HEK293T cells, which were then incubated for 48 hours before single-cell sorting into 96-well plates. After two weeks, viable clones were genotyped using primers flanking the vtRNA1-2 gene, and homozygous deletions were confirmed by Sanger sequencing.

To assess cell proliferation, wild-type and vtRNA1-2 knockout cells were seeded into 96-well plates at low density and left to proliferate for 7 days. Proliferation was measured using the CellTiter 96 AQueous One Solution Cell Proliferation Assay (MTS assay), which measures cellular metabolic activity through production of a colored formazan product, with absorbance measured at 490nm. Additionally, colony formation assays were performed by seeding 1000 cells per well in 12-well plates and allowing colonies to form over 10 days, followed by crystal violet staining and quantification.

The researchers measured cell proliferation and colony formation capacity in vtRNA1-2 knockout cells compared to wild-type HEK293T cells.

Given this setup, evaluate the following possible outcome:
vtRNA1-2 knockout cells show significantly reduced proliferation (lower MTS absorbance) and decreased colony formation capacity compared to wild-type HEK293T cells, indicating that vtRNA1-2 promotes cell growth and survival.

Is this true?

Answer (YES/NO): YES